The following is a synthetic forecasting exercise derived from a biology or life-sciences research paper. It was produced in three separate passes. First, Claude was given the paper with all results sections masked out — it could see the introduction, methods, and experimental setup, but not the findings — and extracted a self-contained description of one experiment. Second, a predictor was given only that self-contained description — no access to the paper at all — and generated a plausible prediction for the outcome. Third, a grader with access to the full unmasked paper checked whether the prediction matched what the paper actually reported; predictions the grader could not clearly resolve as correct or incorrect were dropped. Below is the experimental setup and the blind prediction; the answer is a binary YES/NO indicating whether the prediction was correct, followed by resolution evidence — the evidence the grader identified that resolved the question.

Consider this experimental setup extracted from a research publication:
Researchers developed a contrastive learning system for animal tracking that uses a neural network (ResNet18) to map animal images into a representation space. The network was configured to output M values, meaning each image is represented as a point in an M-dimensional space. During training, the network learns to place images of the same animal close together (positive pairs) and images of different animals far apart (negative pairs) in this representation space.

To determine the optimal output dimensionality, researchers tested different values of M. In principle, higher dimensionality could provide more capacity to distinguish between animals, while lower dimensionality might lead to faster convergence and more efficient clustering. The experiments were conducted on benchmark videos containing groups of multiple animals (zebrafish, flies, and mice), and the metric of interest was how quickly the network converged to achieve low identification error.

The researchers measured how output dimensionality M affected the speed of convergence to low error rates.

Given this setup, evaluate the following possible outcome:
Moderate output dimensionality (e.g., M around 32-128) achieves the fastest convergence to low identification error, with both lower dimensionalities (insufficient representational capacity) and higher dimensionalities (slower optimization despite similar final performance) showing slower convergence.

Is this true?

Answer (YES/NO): NO